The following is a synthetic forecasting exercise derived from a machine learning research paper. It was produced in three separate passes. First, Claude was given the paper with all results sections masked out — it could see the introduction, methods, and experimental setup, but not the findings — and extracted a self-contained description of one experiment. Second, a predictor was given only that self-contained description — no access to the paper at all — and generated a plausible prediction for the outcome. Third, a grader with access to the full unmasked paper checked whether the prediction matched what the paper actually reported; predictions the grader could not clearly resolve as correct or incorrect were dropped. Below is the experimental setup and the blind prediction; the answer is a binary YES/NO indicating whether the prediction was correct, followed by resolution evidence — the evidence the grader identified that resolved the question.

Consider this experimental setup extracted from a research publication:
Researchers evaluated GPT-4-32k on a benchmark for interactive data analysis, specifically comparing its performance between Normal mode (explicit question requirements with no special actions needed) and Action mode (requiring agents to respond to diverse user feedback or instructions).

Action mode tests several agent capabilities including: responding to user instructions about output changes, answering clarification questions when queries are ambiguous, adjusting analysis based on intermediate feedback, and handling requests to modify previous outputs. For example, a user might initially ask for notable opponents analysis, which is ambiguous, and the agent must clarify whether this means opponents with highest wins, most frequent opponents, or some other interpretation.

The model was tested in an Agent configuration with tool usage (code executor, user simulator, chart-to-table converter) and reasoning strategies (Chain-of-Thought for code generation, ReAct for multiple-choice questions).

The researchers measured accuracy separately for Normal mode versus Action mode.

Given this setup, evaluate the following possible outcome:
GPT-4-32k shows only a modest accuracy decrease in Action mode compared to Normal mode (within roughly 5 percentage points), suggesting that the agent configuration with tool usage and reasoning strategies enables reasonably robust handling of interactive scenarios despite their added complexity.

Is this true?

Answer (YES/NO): NO